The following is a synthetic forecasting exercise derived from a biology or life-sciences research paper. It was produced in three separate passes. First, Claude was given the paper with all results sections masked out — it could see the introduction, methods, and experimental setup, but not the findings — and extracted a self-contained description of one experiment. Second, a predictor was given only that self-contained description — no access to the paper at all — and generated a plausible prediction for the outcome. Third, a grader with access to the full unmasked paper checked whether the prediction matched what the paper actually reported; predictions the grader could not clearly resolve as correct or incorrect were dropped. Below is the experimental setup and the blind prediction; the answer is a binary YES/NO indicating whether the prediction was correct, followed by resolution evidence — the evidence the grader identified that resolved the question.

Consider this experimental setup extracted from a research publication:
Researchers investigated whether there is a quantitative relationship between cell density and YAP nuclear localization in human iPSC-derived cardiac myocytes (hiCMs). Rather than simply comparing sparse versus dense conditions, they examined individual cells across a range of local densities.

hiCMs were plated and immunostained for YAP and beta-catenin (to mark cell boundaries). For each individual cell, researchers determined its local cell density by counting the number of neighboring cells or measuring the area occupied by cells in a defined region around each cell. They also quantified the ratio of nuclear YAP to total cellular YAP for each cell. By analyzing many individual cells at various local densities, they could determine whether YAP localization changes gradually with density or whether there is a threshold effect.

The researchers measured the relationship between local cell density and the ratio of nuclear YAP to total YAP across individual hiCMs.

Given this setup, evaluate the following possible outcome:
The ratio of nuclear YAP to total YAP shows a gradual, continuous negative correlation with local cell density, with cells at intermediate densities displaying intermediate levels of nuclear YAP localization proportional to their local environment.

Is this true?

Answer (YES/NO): NO